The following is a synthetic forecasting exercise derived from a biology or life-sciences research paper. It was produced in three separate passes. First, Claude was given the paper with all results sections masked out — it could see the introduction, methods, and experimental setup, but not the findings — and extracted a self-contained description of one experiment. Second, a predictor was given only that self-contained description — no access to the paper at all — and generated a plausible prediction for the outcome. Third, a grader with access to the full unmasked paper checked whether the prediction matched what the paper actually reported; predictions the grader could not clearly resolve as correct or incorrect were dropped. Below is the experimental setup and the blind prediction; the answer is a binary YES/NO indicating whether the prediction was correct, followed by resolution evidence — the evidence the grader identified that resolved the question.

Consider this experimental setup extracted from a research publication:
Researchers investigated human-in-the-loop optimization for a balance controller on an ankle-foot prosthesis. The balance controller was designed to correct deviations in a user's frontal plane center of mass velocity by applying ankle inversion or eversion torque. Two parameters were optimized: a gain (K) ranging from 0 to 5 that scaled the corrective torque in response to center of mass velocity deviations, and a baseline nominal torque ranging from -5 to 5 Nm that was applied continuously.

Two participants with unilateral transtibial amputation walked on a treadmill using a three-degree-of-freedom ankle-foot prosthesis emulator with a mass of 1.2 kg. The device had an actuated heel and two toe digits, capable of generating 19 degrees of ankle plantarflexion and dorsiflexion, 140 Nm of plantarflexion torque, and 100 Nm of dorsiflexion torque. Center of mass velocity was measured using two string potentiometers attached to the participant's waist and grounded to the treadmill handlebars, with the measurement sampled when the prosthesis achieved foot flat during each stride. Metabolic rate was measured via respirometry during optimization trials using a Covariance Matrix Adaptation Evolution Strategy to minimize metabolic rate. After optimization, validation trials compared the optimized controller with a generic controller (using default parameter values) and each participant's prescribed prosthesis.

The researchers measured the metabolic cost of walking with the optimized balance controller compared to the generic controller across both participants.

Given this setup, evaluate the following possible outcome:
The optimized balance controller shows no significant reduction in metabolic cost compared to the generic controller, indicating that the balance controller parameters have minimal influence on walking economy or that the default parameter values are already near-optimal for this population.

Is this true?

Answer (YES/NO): NO